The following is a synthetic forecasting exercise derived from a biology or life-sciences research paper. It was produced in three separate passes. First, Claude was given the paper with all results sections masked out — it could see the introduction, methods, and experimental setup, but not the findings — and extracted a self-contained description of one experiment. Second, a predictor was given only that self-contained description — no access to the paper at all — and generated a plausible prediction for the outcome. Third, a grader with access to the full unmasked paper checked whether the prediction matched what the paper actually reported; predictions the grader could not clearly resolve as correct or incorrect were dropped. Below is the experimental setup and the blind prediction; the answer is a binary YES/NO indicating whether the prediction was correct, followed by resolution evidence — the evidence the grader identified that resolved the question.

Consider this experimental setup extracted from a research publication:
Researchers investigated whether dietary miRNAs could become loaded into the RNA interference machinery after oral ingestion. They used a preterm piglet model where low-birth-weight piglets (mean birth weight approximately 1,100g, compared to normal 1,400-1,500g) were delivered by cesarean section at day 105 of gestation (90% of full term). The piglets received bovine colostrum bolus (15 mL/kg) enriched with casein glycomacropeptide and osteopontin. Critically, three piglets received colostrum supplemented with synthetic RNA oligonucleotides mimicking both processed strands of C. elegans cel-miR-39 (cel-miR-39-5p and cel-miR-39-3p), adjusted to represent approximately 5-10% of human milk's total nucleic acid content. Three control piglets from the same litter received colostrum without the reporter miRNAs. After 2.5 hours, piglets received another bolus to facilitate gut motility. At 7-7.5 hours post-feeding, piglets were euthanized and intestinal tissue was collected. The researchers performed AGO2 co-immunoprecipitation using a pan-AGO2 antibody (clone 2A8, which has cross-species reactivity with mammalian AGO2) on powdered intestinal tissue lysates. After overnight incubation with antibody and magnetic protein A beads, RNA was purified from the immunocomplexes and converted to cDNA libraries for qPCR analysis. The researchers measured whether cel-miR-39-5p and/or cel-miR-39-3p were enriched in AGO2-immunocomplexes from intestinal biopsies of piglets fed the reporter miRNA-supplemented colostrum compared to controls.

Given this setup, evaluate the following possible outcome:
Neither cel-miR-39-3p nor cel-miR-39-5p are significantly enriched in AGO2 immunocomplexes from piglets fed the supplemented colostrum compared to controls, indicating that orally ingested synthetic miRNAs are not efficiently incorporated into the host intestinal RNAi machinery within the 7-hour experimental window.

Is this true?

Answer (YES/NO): NO